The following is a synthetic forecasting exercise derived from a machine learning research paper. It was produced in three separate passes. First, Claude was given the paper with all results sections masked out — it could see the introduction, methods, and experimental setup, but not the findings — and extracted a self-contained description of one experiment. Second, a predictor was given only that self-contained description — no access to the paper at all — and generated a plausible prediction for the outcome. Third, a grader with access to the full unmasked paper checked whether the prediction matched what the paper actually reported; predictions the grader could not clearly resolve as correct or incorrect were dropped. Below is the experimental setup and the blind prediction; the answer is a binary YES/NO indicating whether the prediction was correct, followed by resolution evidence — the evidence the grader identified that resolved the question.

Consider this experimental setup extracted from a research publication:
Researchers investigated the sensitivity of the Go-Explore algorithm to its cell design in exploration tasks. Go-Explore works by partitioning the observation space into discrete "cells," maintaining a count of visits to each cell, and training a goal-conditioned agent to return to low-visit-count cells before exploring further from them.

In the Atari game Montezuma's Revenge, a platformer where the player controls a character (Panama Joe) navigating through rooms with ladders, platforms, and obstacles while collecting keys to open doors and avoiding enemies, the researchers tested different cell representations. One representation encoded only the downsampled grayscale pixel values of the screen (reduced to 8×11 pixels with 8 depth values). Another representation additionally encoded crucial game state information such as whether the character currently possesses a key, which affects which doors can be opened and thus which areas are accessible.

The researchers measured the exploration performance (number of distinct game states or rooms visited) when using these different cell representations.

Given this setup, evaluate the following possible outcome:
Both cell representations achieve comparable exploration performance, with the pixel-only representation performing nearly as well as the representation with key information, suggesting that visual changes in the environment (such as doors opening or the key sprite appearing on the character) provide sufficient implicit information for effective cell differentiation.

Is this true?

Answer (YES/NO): NO